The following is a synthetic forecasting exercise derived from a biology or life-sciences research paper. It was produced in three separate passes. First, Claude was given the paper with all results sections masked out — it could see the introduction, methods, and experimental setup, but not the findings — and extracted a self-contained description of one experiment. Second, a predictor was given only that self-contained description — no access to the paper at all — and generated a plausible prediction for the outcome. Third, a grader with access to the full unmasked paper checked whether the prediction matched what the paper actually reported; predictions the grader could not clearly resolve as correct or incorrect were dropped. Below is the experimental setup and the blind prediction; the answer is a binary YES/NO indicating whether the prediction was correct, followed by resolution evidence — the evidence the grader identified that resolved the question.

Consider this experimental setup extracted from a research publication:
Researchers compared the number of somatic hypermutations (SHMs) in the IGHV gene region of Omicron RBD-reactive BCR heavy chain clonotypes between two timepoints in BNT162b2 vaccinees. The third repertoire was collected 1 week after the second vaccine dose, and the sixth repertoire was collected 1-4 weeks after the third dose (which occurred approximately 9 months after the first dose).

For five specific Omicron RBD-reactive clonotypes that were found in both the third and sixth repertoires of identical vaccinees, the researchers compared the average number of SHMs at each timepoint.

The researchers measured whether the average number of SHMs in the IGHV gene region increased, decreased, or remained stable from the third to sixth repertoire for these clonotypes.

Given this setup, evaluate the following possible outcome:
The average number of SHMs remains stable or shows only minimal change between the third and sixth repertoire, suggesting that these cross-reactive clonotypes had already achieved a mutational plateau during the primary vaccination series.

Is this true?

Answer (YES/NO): NO